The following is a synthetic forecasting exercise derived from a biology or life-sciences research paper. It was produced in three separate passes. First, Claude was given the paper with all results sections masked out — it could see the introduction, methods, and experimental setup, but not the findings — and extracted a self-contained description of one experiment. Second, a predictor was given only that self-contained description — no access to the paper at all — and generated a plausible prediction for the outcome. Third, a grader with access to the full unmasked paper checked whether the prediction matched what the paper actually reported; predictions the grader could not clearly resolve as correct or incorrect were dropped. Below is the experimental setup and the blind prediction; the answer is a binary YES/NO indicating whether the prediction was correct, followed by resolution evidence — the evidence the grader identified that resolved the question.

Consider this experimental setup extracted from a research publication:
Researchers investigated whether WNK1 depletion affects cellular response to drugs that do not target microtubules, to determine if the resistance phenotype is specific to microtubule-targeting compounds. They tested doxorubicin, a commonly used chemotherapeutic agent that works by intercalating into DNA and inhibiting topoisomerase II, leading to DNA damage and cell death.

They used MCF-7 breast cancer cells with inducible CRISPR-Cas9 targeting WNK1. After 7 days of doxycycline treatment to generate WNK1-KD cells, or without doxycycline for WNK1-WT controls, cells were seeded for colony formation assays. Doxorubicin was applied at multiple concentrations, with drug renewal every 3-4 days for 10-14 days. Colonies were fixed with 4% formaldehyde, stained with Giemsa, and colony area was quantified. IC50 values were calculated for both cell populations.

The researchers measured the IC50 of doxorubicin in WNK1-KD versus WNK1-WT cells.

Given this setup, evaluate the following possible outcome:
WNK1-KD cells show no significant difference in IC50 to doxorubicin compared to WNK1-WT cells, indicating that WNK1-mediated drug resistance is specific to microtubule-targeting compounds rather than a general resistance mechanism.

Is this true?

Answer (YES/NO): YES